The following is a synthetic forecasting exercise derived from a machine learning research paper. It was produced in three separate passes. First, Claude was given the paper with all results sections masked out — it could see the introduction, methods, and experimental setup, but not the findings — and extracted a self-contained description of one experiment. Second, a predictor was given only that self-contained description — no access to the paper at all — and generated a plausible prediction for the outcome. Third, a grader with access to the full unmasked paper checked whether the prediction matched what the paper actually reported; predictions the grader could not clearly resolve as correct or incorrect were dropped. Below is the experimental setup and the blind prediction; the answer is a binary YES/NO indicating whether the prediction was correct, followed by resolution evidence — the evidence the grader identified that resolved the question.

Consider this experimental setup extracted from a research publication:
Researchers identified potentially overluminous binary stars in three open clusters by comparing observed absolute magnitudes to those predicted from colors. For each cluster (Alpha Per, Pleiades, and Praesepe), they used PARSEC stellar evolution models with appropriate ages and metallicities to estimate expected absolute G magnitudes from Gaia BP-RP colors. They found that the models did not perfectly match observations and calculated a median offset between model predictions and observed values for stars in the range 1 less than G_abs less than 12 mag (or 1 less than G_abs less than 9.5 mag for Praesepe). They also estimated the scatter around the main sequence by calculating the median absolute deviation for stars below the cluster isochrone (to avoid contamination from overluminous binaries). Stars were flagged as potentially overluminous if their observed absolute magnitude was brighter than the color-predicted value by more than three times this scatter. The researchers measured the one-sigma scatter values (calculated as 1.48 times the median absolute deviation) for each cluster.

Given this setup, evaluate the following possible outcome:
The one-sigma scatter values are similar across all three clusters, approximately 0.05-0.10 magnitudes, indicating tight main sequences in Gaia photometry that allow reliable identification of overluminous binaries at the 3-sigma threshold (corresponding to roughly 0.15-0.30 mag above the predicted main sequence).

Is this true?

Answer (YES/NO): NO